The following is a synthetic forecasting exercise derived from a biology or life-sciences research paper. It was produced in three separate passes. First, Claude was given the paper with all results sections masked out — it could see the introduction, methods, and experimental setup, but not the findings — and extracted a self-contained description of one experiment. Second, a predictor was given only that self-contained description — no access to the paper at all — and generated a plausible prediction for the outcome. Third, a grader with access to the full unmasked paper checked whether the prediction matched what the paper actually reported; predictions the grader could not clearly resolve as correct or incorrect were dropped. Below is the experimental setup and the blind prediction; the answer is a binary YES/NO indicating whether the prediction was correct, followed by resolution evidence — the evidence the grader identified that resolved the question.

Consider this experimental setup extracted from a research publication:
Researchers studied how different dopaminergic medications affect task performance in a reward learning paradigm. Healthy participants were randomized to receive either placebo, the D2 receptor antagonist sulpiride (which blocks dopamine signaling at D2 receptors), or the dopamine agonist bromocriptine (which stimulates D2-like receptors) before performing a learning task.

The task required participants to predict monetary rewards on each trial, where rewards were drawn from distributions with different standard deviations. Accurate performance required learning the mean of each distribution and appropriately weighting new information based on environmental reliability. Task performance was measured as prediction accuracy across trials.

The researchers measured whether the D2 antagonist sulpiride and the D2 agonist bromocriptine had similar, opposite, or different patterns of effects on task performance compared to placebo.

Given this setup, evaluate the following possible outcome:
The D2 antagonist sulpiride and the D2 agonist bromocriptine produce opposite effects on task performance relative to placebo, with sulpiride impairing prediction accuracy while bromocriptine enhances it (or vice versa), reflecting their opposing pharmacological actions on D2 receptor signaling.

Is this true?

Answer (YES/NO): NO